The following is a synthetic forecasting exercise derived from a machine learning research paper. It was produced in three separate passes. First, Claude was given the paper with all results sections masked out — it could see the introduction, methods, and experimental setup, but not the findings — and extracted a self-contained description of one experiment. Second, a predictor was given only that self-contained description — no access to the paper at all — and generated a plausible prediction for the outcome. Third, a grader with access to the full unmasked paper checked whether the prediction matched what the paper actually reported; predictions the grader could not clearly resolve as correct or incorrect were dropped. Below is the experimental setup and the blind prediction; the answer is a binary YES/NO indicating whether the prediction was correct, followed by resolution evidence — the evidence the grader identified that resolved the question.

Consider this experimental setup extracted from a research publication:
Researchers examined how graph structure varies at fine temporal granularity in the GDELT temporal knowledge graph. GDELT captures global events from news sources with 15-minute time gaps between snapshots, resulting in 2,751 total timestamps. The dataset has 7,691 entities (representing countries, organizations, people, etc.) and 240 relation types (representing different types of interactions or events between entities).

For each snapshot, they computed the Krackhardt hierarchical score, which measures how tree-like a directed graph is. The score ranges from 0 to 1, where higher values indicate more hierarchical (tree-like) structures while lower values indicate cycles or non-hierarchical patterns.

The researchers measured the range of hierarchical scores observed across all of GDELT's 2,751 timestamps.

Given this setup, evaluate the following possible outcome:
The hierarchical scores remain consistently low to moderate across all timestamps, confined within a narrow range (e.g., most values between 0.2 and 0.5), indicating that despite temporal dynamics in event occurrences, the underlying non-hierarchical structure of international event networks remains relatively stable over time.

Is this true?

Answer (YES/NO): NO